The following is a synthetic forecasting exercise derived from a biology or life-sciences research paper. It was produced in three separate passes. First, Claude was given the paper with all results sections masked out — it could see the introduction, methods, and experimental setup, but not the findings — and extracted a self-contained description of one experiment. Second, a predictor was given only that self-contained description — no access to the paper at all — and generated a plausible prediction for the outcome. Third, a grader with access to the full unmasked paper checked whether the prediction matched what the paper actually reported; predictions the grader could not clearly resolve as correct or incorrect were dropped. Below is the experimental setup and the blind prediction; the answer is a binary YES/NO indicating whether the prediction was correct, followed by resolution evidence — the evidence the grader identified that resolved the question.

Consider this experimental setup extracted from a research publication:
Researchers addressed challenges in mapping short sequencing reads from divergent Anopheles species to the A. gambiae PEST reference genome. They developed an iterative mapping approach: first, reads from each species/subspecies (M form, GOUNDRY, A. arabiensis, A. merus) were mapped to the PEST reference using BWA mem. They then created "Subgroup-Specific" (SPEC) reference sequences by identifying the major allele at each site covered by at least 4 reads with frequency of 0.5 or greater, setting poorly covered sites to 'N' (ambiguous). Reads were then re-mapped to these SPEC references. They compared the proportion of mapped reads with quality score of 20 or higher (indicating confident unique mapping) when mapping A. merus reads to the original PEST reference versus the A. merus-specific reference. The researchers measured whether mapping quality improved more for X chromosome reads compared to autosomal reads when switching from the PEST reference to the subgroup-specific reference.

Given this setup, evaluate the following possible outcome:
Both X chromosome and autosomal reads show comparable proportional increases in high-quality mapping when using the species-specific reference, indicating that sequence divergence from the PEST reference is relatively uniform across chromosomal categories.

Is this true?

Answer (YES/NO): NO